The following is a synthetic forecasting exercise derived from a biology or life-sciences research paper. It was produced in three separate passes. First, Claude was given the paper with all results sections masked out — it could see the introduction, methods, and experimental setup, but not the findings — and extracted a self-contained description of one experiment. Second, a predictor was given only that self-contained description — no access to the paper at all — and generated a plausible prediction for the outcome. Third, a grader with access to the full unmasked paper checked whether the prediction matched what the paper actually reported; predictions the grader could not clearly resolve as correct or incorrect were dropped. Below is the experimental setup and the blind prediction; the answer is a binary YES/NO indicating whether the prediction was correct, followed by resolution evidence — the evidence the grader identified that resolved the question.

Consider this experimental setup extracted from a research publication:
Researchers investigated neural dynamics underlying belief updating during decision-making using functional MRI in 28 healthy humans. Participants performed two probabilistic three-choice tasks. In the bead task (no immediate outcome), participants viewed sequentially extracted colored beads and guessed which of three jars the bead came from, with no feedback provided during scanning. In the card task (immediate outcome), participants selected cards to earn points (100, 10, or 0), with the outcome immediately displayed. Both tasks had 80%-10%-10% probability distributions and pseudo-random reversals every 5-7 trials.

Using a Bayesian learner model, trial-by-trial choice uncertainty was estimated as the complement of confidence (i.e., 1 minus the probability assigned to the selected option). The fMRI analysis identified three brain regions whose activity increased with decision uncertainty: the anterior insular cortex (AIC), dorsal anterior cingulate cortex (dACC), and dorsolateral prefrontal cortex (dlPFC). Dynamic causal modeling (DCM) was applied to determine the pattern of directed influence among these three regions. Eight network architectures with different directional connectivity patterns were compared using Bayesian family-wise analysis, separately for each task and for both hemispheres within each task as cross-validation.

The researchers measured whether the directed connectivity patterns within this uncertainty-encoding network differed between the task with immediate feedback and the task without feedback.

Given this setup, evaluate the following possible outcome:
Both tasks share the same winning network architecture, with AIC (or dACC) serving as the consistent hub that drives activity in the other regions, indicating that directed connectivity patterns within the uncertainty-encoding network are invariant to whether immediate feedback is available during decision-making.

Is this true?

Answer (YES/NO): YES